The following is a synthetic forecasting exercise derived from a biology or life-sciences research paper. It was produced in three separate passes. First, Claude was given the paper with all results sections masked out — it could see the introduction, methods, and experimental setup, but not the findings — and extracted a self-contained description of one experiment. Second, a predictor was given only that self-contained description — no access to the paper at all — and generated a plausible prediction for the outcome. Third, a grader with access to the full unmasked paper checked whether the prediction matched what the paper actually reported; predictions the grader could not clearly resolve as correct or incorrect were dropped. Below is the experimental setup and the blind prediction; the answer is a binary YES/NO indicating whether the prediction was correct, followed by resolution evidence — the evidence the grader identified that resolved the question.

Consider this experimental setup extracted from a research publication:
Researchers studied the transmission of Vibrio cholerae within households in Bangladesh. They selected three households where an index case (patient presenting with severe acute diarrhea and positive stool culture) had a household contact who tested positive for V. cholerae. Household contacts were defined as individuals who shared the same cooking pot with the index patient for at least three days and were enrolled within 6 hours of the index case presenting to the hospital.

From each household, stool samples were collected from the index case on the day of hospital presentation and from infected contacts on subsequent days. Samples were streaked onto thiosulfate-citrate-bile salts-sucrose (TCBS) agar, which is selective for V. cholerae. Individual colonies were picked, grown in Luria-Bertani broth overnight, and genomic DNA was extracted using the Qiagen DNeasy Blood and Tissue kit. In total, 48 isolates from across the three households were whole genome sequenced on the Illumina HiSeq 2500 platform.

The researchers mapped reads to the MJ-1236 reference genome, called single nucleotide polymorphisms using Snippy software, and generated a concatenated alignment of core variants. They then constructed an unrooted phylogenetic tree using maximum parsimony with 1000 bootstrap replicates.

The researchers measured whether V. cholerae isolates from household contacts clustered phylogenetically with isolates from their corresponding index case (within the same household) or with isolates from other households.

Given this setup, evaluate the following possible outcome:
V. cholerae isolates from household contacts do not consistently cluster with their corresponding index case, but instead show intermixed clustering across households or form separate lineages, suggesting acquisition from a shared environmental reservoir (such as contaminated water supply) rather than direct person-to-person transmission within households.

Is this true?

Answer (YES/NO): NO